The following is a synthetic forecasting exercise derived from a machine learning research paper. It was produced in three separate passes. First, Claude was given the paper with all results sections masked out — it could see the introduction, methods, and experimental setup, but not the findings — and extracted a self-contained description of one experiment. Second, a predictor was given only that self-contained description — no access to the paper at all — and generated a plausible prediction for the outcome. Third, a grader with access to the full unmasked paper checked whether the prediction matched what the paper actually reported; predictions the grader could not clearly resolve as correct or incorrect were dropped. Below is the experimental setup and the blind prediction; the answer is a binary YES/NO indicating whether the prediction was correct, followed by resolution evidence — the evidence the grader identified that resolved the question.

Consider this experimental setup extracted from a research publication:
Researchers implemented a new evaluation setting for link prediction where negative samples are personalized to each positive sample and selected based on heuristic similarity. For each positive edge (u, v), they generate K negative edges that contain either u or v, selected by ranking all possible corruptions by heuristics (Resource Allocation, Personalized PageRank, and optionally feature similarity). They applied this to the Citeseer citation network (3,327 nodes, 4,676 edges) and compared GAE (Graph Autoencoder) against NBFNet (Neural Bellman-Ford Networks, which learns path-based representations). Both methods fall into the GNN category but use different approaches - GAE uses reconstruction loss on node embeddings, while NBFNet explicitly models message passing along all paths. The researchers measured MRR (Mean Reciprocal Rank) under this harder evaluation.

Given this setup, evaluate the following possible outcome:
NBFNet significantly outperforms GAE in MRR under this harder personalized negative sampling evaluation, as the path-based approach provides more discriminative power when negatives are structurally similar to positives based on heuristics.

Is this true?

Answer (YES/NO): NO